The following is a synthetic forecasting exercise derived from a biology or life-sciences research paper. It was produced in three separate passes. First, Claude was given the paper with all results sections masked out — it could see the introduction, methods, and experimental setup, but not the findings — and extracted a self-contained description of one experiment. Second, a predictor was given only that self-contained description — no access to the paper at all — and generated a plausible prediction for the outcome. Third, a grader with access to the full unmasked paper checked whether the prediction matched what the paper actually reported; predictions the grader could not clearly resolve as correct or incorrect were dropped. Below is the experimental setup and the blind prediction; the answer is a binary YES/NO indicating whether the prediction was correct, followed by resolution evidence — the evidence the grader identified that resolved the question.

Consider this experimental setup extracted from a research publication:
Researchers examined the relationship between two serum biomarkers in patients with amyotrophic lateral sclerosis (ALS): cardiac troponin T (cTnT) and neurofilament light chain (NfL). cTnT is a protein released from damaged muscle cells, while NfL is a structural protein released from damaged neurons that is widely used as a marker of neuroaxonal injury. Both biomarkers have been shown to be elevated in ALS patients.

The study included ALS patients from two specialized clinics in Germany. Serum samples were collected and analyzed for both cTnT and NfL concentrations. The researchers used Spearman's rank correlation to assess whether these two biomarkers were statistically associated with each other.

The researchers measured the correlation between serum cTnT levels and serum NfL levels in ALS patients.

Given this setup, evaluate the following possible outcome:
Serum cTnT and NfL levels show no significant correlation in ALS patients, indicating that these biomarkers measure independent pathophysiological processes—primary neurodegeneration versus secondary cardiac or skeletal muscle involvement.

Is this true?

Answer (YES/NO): YES